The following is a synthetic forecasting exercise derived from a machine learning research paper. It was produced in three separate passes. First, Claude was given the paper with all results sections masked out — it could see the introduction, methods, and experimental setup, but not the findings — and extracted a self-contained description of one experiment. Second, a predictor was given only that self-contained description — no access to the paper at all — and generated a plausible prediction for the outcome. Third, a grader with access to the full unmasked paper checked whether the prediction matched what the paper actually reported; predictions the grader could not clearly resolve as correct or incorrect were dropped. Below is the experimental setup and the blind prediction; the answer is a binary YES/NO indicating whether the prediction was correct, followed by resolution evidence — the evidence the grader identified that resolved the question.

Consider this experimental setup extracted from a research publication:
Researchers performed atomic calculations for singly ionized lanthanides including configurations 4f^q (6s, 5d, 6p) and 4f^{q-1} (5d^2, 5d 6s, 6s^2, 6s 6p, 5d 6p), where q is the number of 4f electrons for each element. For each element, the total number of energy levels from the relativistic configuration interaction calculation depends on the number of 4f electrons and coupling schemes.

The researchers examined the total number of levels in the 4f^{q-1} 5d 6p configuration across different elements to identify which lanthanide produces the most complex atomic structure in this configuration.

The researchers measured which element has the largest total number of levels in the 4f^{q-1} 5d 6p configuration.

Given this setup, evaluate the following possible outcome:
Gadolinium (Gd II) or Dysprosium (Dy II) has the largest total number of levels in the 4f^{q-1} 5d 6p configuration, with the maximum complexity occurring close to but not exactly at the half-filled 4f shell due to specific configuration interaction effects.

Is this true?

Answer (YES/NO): NO